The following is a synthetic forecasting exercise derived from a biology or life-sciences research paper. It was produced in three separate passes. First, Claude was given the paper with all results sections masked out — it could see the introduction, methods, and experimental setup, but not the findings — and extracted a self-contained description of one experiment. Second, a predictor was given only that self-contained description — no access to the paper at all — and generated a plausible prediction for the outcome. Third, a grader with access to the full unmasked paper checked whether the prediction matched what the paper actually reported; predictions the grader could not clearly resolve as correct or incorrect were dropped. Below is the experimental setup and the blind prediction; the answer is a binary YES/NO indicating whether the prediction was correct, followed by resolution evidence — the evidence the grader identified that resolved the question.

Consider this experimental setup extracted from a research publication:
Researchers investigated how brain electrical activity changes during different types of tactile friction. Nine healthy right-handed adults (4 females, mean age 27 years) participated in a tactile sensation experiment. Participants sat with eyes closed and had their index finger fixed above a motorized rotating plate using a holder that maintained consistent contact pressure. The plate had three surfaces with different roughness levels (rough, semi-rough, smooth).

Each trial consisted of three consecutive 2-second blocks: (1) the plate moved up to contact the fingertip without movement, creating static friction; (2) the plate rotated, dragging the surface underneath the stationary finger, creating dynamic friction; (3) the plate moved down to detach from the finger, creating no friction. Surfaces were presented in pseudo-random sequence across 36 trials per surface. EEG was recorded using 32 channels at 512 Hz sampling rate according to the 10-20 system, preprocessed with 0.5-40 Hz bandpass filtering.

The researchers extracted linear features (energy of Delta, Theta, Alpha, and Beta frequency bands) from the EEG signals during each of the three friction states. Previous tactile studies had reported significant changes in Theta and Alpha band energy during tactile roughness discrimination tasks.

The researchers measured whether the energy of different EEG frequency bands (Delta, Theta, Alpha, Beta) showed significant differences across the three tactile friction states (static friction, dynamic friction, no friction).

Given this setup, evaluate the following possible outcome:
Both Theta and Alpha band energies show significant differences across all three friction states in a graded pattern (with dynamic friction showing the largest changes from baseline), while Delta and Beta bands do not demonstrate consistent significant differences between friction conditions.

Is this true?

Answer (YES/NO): NO